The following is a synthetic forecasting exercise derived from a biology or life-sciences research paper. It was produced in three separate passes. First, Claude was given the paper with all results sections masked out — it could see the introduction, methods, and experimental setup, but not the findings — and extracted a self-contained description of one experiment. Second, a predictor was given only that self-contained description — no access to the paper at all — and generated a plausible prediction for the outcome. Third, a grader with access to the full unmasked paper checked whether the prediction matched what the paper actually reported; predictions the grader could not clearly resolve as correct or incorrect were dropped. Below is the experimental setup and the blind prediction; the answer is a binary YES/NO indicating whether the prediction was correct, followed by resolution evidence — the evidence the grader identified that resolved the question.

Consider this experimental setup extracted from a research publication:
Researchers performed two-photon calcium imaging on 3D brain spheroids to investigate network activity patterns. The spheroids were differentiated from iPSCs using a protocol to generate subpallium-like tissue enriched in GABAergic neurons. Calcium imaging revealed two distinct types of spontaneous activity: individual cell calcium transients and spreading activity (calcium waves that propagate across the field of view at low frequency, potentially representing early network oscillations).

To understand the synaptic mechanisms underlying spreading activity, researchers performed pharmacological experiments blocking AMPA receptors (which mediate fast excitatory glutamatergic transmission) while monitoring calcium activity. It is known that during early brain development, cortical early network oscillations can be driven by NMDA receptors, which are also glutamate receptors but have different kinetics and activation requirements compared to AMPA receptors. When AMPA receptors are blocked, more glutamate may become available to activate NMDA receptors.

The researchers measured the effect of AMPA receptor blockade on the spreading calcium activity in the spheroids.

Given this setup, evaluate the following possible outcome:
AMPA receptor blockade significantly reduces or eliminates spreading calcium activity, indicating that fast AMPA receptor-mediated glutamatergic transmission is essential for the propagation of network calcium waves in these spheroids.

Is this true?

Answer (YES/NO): NO